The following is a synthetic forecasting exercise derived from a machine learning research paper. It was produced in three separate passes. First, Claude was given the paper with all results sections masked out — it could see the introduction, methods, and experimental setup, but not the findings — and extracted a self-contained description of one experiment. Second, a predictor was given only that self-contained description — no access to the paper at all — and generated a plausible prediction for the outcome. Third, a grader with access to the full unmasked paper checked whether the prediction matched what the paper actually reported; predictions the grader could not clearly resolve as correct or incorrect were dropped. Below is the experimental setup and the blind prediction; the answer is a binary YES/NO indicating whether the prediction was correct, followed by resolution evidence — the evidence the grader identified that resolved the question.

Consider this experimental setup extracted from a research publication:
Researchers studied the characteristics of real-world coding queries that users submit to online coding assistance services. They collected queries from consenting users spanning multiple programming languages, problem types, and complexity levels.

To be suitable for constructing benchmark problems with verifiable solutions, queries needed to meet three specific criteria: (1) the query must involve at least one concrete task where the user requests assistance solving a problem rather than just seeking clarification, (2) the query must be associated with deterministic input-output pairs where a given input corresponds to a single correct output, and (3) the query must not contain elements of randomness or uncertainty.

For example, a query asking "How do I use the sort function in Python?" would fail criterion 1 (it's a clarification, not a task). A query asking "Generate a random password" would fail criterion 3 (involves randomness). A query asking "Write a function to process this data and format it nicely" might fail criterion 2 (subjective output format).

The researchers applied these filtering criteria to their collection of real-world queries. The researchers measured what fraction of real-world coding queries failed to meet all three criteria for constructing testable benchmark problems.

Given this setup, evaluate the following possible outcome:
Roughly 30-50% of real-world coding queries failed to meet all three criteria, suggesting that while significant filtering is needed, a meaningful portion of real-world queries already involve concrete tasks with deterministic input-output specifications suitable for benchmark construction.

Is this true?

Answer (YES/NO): NO